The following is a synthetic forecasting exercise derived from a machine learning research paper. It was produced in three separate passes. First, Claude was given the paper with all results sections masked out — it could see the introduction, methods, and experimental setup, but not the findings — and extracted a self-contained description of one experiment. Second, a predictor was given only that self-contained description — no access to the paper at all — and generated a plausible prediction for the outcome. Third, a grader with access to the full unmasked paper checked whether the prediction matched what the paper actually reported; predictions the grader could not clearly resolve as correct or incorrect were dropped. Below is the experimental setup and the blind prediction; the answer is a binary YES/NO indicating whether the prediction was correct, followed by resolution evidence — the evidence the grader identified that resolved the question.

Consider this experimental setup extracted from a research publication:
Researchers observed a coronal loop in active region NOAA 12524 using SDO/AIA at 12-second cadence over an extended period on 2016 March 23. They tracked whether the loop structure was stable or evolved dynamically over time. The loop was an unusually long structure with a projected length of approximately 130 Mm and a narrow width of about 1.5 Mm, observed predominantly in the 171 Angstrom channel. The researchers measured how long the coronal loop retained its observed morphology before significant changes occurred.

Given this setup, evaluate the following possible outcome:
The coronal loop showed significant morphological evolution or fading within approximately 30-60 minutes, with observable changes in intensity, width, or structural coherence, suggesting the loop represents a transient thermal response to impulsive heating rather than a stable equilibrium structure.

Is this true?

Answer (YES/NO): NO